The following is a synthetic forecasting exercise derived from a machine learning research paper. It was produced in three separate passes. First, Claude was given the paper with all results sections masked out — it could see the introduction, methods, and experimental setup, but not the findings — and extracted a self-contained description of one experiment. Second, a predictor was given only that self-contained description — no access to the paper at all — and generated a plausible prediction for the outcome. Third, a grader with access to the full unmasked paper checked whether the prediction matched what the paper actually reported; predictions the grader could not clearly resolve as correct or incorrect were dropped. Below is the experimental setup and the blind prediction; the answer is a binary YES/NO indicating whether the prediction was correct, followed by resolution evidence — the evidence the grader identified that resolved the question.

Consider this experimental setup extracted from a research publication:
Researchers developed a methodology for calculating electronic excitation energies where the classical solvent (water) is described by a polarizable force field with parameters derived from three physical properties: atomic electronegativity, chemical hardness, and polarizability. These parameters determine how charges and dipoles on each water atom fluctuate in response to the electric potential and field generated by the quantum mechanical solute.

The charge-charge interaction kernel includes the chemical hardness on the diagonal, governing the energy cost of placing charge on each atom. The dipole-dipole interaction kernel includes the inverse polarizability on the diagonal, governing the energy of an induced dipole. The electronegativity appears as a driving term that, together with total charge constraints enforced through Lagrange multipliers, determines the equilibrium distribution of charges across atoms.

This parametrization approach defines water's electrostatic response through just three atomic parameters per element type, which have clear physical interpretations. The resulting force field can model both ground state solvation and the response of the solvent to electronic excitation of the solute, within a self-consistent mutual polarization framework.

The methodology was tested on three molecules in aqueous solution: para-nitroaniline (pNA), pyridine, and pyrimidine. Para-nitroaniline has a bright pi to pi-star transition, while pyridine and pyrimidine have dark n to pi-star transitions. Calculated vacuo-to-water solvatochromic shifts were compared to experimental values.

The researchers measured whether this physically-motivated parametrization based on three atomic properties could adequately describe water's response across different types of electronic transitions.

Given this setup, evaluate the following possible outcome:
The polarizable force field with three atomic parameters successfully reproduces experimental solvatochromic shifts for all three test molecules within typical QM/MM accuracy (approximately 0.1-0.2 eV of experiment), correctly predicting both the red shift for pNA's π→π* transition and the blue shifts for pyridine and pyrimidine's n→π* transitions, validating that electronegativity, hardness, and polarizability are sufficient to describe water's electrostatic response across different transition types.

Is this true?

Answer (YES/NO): NO